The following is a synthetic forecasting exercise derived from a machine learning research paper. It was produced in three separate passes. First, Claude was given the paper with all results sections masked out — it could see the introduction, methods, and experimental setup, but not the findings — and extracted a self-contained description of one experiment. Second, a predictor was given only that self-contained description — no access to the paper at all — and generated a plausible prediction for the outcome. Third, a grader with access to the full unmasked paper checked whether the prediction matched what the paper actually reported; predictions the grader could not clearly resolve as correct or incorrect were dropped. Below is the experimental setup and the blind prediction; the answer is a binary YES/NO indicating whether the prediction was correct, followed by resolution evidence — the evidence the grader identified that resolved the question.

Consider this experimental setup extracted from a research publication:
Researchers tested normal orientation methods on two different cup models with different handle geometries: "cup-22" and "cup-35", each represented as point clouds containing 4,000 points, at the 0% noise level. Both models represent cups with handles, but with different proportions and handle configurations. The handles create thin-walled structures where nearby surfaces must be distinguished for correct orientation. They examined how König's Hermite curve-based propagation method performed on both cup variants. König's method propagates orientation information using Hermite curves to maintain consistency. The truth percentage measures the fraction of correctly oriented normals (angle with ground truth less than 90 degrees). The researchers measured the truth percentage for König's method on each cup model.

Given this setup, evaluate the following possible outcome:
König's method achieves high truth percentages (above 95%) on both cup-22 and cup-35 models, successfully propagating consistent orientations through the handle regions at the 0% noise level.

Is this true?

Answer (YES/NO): NO